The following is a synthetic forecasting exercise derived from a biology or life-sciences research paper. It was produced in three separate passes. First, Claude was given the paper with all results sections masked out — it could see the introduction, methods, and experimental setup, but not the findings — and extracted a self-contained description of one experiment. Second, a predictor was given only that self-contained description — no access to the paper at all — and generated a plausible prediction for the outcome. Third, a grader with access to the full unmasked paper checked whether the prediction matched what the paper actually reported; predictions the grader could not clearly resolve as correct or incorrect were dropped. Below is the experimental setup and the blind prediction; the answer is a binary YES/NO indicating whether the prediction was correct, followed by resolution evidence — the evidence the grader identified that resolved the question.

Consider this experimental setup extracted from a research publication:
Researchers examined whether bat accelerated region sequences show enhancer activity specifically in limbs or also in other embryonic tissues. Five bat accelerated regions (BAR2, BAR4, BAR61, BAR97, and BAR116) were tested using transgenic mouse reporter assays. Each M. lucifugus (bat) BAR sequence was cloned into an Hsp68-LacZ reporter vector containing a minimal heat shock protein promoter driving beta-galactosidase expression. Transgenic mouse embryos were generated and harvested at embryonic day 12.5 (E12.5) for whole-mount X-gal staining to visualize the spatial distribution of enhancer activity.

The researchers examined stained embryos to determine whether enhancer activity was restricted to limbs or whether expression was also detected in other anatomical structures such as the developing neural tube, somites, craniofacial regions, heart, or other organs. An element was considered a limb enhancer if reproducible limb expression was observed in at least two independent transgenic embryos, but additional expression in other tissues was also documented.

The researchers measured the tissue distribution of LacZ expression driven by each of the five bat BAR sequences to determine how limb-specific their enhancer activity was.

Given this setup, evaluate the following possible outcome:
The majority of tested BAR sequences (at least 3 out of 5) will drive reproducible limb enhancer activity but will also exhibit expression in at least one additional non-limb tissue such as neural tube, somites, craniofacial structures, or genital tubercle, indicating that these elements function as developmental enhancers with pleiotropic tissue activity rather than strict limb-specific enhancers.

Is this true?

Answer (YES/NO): NO